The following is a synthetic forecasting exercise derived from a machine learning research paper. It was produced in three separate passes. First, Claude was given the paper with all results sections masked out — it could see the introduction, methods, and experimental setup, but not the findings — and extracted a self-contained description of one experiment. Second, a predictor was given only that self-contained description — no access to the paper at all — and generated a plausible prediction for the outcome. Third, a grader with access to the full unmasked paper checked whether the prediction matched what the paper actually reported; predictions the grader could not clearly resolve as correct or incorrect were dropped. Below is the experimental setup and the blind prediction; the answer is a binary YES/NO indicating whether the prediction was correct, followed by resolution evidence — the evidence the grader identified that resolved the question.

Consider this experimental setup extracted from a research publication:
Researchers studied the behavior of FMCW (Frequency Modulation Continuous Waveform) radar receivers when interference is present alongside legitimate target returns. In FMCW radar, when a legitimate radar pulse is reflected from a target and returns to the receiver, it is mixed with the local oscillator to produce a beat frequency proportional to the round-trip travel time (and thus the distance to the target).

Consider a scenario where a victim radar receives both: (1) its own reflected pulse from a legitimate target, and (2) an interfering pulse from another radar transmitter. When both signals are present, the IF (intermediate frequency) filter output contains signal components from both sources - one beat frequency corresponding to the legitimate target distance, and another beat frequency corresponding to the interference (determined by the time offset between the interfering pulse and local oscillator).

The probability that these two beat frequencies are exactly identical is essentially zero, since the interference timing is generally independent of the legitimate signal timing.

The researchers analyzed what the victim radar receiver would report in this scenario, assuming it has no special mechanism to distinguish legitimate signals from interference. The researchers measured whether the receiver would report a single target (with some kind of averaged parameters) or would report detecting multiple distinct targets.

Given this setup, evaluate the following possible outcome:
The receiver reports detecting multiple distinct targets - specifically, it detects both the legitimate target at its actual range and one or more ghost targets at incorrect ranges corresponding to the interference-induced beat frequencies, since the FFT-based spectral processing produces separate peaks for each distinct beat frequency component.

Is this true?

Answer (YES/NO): YES